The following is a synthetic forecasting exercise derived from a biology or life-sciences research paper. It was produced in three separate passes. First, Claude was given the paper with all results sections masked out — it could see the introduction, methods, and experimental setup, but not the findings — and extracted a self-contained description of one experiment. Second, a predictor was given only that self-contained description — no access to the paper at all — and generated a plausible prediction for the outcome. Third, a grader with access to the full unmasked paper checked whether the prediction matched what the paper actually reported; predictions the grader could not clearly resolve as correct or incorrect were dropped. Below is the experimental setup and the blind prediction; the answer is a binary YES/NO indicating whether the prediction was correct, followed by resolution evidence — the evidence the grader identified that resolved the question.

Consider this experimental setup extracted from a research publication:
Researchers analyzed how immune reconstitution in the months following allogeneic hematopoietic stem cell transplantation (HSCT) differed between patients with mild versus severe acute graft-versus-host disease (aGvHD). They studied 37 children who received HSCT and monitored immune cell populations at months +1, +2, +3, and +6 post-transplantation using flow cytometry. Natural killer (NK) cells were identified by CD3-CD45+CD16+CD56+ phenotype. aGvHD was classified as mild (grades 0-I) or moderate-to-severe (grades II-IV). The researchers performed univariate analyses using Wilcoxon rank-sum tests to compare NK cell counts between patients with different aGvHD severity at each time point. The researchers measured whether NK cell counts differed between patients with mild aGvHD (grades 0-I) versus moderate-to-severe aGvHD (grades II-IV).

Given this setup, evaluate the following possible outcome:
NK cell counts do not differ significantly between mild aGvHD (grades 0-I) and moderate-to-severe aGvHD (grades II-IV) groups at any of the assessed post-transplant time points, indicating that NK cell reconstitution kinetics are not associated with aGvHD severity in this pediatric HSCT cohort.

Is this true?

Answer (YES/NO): NO